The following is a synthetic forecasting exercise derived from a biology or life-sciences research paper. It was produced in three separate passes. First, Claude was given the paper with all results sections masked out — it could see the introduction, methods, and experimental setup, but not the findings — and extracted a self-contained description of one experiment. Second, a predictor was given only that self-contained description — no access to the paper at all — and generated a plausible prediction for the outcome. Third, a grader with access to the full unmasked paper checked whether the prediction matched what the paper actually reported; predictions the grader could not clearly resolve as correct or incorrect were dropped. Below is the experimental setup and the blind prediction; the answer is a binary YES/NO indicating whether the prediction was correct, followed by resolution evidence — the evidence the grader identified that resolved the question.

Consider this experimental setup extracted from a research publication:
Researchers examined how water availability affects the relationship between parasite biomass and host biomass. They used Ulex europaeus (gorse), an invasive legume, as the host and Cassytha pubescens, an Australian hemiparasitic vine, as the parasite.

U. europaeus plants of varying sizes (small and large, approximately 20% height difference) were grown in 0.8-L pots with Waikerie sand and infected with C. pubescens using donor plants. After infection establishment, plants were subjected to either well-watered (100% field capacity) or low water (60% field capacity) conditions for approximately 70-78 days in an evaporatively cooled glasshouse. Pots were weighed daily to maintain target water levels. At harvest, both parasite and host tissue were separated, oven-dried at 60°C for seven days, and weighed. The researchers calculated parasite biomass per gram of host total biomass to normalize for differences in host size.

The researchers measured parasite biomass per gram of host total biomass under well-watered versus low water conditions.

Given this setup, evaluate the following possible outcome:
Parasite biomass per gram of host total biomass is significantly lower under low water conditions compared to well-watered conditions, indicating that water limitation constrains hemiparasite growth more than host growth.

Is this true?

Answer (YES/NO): YES